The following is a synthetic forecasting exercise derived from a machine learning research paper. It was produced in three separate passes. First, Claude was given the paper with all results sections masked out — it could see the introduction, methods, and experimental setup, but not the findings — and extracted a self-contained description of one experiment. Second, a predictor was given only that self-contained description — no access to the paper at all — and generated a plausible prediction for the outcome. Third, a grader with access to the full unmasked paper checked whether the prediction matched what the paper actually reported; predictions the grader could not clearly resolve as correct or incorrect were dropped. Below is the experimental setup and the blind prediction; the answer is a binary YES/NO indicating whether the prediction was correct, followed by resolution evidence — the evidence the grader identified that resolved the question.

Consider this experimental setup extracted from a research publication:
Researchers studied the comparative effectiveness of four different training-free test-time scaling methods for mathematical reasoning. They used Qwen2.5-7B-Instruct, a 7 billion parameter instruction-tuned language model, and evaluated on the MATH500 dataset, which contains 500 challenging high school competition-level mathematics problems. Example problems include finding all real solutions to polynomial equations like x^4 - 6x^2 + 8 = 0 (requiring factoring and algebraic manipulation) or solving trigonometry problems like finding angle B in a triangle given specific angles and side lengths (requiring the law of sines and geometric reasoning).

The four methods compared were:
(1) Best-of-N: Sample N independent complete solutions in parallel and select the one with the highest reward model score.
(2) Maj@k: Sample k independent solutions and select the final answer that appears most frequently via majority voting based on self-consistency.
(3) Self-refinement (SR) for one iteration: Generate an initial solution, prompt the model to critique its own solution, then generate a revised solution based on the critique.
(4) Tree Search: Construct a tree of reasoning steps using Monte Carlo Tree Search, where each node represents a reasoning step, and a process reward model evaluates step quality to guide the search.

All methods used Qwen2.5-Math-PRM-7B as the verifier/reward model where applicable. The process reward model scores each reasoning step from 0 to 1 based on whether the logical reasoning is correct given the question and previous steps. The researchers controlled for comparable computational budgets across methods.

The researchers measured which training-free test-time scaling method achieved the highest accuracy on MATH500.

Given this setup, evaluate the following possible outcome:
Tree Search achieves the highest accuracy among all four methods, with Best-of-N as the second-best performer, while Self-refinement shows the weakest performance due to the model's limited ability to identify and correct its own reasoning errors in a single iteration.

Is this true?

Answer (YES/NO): NO